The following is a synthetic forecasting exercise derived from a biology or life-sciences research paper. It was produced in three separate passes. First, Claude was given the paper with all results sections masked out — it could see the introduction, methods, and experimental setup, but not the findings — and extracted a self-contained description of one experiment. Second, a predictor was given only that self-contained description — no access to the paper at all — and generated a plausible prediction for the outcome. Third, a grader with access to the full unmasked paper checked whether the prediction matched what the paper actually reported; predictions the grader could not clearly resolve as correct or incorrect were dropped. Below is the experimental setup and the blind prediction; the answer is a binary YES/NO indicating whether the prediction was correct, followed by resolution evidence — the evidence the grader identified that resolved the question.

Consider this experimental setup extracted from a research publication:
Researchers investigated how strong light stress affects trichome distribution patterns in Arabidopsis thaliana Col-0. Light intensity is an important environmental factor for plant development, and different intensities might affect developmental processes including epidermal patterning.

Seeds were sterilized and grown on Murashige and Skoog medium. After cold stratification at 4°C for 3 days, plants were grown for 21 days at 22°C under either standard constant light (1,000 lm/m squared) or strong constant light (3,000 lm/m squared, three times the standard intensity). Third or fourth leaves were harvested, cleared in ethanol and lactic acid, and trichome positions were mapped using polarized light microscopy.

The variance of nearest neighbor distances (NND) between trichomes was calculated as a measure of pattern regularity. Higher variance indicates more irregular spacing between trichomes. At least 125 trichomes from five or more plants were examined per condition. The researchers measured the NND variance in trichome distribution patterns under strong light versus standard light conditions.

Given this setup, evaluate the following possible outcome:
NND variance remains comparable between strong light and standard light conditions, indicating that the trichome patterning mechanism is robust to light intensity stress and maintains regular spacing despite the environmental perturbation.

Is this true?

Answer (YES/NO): NO